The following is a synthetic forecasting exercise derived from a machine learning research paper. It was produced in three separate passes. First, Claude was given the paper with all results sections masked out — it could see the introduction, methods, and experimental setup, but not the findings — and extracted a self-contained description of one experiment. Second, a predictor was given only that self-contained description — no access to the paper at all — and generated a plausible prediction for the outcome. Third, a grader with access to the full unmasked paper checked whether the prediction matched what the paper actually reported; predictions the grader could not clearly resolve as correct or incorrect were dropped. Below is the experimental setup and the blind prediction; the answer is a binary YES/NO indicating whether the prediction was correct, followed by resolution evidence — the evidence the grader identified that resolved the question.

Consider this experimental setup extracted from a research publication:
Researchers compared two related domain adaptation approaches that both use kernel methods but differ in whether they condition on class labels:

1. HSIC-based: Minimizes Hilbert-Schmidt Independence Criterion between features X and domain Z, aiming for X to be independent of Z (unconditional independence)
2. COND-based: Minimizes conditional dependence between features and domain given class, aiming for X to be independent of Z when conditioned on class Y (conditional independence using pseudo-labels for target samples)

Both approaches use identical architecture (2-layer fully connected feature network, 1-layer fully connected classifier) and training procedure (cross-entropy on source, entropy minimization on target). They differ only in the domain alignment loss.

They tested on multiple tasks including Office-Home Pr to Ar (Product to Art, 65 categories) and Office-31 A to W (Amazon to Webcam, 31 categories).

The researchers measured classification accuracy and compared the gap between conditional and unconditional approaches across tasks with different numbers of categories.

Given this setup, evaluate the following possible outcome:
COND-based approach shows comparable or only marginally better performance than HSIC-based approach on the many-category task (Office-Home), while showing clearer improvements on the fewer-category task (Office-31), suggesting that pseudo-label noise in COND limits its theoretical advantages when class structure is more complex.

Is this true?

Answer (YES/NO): NO